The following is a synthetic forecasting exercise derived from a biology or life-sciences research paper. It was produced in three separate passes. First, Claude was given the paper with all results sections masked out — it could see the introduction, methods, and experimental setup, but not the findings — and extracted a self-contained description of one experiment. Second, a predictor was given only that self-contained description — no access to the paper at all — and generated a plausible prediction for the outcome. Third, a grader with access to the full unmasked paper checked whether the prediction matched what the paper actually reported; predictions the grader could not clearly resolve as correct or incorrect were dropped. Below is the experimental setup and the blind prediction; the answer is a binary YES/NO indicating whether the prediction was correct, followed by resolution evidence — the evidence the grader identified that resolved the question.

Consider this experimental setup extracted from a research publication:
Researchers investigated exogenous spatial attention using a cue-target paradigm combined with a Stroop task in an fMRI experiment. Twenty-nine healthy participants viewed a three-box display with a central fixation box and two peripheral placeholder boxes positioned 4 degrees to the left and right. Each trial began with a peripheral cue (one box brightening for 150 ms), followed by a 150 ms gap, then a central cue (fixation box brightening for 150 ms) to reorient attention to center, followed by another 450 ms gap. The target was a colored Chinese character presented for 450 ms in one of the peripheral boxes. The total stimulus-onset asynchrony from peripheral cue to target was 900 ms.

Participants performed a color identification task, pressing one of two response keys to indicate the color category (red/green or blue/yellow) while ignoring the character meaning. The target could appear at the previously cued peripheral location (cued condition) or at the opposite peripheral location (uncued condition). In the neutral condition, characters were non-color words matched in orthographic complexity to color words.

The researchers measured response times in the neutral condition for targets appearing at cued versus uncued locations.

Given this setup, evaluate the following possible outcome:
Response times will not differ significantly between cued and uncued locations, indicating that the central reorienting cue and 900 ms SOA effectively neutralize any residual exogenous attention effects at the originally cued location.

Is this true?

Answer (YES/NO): NO